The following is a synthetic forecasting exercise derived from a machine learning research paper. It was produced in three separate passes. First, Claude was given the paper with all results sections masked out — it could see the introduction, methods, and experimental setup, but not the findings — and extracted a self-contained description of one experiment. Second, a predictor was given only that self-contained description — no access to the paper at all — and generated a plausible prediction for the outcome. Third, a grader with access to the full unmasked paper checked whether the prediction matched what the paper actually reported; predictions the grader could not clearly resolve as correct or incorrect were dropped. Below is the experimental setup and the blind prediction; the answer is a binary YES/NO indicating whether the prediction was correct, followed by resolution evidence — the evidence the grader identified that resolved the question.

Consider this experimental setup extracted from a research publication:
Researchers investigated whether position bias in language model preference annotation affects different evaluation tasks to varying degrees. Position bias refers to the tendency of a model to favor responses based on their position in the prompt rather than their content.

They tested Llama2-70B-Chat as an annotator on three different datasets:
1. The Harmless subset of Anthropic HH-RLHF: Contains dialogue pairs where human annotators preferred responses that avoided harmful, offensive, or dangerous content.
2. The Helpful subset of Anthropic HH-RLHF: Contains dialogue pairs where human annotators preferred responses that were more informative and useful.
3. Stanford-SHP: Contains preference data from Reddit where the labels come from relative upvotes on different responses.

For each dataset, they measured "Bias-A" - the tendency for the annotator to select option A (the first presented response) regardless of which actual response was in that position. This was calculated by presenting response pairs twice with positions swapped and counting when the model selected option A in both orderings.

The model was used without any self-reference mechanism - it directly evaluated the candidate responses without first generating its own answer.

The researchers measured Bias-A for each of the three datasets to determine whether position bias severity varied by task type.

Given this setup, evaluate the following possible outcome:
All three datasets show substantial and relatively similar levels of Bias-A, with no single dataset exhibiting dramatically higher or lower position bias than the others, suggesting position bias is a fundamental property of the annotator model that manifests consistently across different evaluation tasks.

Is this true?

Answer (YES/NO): NO